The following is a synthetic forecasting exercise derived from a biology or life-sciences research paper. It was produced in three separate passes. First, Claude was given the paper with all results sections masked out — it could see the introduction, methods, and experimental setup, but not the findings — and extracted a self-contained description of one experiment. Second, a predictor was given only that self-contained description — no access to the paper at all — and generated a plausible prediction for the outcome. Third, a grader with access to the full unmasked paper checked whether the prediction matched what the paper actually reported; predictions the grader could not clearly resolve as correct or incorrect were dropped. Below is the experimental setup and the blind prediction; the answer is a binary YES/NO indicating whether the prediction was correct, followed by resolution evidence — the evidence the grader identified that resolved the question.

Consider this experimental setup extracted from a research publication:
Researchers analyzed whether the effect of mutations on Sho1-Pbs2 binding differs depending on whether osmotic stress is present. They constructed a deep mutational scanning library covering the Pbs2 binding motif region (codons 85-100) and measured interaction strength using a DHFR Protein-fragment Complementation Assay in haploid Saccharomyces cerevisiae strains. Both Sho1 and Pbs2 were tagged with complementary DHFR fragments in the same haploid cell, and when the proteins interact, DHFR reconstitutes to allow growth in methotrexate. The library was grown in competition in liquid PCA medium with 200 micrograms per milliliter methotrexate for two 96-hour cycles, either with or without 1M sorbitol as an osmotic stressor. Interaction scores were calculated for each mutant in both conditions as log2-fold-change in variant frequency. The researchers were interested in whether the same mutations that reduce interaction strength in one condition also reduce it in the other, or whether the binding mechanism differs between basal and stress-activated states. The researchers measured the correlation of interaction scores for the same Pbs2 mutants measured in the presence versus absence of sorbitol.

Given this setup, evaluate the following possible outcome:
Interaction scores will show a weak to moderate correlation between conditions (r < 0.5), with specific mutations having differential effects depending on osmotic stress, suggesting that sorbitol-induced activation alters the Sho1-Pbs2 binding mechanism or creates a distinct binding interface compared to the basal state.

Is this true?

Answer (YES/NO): NO